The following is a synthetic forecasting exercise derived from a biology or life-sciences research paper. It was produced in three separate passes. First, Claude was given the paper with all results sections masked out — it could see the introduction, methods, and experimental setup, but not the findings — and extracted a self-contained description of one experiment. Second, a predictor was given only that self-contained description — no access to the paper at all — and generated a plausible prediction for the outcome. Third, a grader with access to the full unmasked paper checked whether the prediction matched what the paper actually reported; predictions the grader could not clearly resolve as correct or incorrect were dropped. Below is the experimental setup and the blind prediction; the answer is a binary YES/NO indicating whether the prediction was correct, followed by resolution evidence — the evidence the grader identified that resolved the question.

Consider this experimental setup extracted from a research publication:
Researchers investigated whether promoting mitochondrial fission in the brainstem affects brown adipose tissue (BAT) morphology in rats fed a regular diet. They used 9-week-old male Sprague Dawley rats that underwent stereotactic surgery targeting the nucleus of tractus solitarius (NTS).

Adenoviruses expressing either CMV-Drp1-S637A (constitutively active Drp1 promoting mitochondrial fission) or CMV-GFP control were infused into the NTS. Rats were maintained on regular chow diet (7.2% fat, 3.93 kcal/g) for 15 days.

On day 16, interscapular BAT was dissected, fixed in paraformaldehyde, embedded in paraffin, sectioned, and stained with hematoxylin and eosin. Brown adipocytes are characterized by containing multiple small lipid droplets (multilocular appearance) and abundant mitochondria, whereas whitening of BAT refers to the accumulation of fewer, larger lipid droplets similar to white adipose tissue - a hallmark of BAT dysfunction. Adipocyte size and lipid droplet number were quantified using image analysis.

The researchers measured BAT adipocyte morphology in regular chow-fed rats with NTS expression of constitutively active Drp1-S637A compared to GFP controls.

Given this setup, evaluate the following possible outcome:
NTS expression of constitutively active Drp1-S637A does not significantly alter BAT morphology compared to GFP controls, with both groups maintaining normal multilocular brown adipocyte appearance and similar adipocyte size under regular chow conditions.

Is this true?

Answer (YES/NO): YES